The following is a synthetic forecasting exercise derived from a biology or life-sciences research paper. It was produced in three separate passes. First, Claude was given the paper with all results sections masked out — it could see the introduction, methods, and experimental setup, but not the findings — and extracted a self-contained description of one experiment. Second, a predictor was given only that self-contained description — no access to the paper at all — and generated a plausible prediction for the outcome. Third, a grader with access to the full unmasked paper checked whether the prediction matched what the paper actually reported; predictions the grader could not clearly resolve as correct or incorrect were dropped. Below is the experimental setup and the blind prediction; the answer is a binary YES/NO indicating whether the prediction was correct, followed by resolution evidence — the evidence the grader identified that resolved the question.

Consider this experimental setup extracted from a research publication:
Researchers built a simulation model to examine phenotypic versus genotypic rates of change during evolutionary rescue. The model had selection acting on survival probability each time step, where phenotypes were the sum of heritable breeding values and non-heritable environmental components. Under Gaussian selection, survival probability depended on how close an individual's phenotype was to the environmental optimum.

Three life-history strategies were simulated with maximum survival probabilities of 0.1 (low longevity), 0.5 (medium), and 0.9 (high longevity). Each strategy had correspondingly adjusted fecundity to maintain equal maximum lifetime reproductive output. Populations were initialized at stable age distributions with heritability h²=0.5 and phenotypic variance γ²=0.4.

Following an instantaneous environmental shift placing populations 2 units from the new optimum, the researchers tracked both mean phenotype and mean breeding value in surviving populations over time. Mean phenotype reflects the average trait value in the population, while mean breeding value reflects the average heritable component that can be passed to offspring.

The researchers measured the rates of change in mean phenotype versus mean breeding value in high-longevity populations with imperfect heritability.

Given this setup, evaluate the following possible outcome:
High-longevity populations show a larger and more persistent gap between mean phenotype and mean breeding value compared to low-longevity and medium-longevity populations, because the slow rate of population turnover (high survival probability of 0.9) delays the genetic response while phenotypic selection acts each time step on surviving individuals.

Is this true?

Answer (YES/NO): YES